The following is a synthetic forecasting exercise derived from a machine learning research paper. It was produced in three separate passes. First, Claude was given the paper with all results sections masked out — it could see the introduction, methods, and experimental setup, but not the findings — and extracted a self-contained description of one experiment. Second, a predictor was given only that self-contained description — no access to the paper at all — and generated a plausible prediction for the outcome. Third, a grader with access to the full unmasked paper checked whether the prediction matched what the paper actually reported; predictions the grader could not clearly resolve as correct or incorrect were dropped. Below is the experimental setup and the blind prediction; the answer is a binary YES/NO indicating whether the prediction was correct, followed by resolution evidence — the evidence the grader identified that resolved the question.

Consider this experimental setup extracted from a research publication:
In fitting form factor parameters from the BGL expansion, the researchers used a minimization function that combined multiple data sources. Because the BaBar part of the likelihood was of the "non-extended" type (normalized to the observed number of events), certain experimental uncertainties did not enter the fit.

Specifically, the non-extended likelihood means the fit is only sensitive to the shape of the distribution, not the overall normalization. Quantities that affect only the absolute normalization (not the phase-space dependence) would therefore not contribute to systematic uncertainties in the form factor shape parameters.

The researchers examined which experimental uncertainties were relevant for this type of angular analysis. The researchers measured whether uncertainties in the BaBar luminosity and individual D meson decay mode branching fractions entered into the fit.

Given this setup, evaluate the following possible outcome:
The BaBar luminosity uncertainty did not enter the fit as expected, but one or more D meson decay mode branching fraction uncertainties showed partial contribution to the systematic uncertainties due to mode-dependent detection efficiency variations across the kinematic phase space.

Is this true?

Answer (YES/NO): NO